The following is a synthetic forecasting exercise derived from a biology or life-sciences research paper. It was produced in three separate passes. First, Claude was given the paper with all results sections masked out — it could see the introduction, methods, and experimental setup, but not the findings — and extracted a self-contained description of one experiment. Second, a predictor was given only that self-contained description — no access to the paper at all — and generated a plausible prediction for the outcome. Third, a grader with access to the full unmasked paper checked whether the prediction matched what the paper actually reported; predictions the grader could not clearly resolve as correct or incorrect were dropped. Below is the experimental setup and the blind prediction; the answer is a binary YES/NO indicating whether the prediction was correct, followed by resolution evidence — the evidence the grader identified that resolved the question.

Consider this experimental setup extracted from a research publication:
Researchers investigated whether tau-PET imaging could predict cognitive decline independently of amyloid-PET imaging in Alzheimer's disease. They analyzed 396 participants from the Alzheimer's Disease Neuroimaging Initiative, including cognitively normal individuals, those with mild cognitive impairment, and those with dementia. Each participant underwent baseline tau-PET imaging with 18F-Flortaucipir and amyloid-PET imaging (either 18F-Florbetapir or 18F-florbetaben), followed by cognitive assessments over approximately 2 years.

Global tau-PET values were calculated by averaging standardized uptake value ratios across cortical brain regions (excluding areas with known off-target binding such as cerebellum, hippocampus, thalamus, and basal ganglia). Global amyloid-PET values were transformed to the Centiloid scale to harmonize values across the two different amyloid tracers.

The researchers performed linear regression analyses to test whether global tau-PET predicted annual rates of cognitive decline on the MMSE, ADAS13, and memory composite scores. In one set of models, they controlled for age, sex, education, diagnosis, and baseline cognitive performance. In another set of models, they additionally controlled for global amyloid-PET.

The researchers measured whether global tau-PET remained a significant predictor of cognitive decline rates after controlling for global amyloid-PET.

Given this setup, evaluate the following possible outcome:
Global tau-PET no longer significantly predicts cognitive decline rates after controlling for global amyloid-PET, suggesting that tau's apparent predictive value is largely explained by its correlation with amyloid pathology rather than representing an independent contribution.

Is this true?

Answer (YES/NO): NO